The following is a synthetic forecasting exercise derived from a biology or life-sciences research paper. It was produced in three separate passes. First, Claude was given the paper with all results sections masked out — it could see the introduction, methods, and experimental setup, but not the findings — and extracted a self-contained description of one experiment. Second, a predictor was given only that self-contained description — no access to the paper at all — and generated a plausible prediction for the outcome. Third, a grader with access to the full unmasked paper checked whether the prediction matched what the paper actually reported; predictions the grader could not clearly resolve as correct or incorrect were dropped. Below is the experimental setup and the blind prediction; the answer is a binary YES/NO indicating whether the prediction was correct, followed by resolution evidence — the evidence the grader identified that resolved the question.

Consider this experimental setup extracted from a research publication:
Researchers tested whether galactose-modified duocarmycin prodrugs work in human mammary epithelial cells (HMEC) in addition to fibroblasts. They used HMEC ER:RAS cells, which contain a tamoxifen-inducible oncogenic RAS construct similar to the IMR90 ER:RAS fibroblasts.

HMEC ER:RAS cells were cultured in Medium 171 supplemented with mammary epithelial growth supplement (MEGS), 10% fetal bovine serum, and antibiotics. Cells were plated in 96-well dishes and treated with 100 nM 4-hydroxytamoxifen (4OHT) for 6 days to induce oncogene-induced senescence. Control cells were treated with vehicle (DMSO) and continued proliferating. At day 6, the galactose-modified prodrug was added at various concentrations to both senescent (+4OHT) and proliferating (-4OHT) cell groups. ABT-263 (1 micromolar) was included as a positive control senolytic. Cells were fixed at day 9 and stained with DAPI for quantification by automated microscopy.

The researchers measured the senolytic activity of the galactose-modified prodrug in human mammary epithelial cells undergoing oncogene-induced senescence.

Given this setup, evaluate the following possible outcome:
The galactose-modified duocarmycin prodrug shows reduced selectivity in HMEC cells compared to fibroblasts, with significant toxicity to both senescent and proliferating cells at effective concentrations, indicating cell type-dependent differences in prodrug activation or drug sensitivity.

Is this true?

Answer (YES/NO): NO